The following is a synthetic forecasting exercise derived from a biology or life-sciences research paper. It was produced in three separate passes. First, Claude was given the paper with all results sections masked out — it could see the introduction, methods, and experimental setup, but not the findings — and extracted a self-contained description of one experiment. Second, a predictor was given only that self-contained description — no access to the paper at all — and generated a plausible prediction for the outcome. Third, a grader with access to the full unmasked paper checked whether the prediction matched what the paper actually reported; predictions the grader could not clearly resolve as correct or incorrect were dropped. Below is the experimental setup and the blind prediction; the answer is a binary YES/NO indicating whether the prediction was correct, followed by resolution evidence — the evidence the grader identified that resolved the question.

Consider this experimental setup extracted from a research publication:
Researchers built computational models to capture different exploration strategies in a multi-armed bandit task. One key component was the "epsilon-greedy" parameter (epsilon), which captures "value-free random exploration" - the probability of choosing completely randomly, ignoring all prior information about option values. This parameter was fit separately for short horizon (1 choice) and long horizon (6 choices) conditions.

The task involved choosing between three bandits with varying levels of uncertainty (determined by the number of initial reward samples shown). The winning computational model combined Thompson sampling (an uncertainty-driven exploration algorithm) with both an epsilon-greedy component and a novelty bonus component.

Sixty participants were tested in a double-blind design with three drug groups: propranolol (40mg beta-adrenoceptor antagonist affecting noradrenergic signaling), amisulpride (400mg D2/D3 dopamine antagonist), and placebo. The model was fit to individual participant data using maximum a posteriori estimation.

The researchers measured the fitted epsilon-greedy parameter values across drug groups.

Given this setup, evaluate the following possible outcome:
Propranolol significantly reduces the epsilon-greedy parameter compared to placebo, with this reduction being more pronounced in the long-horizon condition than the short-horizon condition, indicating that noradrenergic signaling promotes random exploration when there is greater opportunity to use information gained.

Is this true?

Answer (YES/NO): NO